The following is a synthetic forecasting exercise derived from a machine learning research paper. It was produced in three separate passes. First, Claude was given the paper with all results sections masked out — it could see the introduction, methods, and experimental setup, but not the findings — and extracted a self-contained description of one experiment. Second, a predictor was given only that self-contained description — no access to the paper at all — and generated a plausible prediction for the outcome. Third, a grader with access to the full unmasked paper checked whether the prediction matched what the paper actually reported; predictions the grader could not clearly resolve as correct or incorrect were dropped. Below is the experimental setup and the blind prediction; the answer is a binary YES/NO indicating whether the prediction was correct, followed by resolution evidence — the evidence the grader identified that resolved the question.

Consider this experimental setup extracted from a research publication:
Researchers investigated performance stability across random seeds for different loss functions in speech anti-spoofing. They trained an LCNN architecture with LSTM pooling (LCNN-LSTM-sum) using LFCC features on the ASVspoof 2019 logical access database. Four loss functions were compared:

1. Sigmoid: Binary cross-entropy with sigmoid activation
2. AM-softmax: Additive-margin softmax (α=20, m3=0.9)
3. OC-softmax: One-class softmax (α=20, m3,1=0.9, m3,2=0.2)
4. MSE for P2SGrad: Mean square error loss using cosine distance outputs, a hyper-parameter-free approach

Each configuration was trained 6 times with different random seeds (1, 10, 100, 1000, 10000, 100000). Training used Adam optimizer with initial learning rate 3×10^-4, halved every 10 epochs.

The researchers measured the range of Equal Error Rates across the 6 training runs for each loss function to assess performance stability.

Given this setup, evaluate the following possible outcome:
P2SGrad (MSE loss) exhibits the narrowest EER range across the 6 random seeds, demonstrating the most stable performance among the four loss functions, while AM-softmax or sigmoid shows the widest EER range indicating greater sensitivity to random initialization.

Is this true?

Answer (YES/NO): NO